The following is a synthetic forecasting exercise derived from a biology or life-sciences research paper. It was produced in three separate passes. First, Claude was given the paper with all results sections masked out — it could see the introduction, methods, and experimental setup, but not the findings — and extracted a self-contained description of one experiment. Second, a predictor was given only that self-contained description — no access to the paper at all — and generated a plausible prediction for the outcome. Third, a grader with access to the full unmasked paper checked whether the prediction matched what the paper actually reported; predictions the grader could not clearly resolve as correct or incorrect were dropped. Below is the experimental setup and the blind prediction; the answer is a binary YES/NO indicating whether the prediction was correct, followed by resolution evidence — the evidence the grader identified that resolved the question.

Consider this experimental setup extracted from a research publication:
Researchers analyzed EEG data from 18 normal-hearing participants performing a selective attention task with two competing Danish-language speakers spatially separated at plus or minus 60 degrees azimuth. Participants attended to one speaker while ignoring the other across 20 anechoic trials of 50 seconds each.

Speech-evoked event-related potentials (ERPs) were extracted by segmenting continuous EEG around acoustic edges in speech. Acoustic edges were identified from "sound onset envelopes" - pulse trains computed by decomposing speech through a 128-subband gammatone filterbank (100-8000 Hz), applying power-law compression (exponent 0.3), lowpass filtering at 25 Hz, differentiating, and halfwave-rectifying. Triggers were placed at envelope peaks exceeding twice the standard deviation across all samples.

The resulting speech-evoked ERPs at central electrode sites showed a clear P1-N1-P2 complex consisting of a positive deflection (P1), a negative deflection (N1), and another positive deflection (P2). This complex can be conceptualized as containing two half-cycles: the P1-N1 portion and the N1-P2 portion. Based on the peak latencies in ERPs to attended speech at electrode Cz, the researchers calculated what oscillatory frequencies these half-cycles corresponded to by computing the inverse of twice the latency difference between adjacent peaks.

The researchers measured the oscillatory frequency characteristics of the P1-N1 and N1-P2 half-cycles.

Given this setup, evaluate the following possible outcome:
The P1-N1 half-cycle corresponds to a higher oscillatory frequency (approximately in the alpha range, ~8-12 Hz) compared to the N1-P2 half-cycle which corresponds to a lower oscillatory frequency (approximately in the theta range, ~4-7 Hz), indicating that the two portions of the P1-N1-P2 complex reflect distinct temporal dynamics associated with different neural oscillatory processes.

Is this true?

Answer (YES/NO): YES